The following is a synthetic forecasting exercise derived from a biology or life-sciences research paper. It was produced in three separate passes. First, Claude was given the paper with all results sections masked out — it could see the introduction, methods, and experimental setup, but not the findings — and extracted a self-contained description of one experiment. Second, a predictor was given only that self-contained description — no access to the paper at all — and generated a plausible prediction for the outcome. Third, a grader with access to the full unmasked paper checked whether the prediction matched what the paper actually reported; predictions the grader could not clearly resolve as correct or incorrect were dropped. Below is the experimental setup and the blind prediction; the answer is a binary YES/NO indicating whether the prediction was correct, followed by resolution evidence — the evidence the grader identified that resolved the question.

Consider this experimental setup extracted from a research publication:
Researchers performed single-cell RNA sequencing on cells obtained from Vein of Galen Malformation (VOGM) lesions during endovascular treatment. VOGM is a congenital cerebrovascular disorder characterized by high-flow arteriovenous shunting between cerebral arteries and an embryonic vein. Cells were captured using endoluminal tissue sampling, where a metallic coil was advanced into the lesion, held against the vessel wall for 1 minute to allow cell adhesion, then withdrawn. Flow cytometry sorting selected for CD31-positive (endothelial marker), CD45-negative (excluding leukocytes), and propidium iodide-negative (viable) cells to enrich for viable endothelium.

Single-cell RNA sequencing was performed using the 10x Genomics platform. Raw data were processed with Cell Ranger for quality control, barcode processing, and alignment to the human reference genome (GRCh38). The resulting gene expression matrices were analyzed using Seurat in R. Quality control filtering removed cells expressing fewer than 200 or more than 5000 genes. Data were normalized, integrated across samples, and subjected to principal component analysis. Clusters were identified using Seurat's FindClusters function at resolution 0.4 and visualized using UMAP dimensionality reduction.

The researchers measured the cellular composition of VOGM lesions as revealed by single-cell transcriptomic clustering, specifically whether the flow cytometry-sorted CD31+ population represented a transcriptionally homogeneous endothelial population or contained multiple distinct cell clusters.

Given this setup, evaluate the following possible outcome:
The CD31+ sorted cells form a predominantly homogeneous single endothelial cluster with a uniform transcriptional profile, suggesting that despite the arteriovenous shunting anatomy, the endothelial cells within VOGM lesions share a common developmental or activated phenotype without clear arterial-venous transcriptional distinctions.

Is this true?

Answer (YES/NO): NO